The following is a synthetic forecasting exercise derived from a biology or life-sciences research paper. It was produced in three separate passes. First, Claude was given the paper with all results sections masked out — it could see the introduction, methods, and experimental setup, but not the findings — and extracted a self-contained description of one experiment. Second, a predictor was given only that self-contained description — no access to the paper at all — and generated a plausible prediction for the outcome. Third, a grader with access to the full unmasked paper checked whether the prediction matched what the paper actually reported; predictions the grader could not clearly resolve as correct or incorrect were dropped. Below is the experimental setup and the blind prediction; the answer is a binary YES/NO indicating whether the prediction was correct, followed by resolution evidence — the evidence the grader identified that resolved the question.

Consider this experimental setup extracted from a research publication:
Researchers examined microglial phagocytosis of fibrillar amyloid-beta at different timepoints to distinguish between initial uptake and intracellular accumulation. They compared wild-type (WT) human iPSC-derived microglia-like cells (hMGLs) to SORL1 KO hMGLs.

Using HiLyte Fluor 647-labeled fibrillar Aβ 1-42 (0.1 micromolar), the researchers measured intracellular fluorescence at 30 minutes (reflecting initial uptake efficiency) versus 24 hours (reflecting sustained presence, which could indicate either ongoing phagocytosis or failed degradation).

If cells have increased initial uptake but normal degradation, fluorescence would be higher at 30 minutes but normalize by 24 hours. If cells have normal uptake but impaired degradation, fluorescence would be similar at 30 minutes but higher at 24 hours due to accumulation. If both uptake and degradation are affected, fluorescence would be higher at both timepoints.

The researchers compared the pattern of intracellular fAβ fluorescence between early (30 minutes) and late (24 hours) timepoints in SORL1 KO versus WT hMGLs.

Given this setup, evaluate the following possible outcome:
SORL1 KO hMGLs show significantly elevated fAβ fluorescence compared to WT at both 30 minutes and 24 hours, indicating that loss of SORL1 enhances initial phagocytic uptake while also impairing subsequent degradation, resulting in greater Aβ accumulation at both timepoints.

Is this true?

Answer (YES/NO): YES